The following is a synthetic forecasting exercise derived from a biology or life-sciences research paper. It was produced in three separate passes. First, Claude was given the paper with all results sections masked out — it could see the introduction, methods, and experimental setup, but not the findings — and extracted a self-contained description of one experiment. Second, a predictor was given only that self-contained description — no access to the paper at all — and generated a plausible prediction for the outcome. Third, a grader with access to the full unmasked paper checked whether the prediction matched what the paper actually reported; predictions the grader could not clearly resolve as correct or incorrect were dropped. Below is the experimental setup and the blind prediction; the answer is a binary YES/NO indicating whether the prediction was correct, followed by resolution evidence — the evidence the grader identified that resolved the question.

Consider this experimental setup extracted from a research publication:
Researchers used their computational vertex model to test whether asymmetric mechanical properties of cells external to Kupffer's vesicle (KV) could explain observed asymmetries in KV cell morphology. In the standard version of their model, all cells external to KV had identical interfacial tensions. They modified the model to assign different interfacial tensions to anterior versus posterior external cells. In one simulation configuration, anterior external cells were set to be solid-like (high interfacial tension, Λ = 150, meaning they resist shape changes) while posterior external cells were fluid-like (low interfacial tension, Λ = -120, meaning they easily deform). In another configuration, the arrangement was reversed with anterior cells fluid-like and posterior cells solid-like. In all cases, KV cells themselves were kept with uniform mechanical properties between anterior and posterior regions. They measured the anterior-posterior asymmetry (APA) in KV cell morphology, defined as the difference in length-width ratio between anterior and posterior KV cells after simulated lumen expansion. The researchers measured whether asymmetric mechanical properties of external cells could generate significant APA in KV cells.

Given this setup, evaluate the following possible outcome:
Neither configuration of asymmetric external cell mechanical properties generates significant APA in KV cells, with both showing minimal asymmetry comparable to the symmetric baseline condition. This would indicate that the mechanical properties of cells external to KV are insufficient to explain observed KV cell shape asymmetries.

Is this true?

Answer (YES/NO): NO